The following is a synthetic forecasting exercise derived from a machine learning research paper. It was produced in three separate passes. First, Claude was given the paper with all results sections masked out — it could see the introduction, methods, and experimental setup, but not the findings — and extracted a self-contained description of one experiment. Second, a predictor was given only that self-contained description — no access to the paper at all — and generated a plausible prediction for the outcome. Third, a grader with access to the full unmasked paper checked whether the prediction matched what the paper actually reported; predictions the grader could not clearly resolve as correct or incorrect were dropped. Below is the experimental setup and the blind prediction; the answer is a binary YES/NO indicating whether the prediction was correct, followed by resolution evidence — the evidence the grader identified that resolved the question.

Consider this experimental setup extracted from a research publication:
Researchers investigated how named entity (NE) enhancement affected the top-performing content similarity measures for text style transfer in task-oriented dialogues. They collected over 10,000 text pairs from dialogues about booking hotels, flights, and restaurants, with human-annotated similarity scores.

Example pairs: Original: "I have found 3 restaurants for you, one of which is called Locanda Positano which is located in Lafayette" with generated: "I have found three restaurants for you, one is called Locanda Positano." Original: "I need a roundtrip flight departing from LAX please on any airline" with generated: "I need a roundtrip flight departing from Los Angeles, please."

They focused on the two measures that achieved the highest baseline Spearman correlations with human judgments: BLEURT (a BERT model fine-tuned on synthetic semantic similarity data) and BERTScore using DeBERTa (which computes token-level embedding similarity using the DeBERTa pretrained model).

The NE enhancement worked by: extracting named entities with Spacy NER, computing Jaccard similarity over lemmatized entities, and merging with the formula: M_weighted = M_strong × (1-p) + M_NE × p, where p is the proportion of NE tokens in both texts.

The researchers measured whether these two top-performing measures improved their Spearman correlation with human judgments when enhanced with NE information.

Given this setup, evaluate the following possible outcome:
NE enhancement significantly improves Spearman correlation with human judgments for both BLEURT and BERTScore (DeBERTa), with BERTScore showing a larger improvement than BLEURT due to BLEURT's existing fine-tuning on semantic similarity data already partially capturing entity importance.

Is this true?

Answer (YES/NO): NO